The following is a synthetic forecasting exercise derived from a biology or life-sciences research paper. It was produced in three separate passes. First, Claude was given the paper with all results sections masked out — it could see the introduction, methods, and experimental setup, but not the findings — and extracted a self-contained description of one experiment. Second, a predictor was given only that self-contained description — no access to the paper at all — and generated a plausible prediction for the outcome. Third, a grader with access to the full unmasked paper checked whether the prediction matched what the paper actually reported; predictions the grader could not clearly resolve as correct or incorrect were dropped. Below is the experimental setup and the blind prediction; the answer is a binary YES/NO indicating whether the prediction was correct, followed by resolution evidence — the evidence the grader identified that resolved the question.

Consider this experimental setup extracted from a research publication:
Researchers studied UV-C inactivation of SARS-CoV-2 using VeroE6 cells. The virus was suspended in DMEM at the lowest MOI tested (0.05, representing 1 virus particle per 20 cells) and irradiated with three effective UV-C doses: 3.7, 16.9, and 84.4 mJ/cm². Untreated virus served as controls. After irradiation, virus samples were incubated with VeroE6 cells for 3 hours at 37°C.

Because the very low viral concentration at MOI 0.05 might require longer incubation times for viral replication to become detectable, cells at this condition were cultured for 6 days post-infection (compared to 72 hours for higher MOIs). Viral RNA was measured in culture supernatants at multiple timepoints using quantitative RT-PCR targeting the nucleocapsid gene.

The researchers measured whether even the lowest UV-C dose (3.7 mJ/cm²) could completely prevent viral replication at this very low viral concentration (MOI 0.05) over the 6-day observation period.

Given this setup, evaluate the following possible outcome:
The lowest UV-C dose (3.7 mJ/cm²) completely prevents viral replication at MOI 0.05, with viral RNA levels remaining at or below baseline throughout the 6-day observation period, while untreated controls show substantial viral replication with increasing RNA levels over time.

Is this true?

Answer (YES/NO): YES